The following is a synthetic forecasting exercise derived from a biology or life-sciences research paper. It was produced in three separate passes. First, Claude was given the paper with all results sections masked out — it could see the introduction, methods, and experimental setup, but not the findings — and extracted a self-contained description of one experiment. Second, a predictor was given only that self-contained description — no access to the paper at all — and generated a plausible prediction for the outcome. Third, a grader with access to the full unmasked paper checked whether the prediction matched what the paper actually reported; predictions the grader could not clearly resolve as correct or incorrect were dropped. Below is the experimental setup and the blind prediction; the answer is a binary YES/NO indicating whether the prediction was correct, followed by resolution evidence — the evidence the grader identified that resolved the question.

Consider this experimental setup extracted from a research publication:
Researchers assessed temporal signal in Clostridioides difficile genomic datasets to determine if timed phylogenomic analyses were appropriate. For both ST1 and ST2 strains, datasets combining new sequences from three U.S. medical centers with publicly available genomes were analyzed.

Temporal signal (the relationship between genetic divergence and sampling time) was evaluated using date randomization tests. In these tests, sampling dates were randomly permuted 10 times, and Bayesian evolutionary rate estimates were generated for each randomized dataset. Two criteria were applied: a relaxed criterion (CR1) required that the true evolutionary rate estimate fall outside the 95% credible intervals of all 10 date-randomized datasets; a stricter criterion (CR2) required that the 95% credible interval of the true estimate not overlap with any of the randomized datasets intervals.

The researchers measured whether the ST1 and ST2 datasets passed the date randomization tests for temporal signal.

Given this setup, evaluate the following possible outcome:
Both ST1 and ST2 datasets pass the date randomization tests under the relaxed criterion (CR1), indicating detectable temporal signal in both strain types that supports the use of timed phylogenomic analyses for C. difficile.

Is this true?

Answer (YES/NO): YES